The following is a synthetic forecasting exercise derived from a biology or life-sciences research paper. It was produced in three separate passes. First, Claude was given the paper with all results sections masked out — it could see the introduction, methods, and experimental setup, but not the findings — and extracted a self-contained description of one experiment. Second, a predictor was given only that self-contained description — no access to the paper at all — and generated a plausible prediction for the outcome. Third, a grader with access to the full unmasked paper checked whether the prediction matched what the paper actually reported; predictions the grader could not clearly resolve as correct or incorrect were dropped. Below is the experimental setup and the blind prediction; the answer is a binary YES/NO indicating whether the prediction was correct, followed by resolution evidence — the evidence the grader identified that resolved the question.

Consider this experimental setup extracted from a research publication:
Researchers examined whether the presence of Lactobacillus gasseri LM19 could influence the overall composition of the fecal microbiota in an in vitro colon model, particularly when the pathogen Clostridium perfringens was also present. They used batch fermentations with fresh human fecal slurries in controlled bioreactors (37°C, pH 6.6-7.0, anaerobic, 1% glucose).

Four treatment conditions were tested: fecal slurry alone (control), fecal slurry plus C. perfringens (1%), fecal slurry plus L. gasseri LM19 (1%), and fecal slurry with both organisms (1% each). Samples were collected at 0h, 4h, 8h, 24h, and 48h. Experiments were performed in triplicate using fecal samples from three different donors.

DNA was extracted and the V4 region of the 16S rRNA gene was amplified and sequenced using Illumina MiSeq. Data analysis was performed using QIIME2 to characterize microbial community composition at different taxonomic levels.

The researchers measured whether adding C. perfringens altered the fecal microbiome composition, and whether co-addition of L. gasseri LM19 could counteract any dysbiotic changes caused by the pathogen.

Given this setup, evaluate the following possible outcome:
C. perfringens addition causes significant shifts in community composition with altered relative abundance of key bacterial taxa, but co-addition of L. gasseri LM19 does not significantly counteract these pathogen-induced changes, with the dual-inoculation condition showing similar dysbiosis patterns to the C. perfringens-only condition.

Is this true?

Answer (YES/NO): NO